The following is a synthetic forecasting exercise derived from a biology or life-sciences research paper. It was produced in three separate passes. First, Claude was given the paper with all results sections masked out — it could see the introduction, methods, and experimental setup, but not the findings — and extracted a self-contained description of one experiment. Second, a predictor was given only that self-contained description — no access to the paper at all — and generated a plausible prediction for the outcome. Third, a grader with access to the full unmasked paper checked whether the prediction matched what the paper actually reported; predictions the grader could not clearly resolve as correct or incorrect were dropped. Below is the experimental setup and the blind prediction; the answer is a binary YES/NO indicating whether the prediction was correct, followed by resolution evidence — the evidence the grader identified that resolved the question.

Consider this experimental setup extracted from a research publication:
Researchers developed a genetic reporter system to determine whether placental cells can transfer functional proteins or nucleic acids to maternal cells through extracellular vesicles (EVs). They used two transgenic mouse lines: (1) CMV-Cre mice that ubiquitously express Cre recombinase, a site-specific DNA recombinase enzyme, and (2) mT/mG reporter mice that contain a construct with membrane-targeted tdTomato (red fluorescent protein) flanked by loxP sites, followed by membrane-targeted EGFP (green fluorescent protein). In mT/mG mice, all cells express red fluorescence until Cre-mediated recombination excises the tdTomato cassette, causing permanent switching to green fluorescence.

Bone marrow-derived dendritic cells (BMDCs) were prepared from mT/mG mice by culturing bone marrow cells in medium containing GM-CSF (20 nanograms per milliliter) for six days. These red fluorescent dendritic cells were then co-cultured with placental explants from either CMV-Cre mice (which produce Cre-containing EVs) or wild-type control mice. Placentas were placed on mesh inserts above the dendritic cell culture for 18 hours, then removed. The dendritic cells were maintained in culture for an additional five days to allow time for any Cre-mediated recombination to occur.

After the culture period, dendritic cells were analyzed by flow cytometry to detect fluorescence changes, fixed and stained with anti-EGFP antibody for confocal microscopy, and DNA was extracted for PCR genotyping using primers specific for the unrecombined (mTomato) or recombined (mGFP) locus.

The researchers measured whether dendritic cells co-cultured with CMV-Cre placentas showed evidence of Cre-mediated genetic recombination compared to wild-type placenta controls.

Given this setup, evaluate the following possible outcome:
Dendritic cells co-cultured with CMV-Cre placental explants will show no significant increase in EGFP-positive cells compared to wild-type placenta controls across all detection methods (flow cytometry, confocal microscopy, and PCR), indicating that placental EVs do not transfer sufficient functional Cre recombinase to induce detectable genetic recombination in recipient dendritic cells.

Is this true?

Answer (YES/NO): NO